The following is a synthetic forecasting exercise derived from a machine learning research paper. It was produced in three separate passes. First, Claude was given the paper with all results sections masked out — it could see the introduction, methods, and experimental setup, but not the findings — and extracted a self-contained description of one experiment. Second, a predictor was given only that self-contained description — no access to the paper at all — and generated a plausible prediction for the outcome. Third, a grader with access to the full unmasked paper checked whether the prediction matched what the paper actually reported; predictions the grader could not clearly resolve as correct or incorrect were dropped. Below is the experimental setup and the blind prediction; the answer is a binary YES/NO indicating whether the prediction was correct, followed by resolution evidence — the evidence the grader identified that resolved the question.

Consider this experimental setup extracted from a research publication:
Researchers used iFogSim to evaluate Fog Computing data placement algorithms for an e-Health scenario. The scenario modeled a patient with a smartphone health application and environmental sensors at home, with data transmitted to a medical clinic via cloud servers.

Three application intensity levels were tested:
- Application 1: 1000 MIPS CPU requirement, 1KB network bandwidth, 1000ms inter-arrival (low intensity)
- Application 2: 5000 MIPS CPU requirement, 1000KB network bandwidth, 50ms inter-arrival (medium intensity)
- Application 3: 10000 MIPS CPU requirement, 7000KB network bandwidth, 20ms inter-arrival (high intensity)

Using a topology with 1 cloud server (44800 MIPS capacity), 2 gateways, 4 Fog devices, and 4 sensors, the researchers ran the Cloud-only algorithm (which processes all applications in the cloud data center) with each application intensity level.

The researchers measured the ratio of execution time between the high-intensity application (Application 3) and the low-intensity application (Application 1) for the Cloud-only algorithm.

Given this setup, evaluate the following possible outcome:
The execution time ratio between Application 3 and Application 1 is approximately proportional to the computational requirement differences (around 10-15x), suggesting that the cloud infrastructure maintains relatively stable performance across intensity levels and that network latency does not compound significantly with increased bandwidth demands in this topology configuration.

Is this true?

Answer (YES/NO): NO